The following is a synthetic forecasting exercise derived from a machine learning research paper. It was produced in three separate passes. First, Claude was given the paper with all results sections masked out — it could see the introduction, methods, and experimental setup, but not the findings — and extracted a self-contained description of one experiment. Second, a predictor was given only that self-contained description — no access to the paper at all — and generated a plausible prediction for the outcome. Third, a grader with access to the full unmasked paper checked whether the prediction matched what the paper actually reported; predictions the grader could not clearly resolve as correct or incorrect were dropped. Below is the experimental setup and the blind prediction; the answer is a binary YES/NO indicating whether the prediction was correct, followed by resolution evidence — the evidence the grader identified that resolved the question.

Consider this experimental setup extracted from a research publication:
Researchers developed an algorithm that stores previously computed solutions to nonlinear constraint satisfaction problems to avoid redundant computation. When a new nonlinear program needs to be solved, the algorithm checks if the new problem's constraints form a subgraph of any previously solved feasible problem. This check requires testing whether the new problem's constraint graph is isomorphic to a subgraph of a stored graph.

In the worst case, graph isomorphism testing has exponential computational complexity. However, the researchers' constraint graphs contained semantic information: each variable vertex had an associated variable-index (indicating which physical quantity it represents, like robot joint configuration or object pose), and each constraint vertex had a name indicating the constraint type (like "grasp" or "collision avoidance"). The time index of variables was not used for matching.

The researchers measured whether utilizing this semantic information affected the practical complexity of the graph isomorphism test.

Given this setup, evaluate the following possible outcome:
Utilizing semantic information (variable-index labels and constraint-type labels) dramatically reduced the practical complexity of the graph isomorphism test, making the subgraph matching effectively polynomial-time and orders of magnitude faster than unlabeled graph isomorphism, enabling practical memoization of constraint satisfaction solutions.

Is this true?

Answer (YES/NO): NO